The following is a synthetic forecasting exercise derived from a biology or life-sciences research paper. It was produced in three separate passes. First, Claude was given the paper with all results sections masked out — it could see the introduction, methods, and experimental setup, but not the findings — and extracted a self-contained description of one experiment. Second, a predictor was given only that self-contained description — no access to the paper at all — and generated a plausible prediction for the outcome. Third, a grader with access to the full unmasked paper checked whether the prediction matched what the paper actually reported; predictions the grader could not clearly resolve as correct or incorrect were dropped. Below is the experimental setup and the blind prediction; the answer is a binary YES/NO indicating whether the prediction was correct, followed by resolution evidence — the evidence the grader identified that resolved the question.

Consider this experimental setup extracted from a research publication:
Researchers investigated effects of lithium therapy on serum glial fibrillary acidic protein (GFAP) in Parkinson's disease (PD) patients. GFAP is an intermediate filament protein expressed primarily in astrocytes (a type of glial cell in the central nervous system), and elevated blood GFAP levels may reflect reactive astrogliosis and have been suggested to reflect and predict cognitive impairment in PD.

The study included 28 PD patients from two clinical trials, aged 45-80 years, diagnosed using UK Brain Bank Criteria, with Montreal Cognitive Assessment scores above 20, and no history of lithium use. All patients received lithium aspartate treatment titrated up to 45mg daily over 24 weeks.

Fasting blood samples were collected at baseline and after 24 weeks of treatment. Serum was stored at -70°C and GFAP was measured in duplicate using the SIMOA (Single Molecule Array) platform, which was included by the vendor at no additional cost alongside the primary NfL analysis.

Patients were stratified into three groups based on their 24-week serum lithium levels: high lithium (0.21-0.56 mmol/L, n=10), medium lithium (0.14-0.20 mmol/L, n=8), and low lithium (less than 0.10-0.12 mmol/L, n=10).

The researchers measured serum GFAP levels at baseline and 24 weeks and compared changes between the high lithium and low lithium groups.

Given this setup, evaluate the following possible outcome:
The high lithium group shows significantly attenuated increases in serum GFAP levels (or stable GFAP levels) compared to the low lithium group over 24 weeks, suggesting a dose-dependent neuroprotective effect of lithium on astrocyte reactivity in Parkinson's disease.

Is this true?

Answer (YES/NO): NO